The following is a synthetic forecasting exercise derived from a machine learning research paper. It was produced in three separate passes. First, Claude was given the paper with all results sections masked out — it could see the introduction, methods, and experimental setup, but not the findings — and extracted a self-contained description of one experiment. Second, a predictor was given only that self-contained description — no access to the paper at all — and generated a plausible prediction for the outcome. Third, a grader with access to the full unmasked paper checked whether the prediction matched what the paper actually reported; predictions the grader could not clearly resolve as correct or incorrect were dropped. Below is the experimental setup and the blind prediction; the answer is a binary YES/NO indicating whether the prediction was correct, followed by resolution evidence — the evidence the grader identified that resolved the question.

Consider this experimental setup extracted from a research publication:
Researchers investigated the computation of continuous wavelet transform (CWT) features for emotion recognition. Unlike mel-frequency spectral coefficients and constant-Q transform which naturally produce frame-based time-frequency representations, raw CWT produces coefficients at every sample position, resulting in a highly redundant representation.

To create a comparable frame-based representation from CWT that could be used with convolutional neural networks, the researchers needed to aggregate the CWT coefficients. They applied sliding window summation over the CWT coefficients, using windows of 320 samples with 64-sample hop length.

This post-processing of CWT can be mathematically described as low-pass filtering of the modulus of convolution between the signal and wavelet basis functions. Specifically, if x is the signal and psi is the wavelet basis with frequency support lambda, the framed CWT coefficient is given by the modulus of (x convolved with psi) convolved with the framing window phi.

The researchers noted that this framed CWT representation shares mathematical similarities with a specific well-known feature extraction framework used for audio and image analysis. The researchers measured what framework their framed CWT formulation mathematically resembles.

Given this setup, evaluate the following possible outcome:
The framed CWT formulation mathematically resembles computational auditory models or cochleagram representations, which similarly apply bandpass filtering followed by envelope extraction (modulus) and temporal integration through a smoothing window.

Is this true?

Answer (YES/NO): NO